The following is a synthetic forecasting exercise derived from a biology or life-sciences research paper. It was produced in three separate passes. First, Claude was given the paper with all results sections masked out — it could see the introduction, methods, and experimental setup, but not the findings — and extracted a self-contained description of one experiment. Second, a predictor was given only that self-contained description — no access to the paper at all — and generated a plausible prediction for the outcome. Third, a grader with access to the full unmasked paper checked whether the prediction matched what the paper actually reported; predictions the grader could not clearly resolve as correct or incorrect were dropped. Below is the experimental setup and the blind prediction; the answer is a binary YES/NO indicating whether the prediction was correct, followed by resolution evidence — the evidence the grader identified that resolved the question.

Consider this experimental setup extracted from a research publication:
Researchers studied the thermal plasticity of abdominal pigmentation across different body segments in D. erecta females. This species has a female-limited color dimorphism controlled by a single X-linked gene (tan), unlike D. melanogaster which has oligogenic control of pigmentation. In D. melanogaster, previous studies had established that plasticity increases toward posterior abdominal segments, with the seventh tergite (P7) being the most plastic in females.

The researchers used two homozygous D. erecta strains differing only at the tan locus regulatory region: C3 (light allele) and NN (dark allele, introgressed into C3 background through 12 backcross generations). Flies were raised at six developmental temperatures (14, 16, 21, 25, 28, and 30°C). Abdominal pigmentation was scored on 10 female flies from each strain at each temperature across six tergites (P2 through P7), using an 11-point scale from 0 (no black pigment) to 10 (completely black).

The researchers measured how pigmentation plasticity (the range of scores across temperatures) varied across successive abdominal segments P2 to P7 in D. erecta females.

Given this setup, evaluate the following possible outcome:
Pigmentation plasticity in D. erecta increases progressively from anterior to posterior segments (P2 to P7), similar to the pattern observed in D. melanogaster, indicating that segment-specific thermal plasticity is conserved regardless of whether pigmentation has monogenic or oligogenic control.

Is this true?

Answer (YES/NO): NO